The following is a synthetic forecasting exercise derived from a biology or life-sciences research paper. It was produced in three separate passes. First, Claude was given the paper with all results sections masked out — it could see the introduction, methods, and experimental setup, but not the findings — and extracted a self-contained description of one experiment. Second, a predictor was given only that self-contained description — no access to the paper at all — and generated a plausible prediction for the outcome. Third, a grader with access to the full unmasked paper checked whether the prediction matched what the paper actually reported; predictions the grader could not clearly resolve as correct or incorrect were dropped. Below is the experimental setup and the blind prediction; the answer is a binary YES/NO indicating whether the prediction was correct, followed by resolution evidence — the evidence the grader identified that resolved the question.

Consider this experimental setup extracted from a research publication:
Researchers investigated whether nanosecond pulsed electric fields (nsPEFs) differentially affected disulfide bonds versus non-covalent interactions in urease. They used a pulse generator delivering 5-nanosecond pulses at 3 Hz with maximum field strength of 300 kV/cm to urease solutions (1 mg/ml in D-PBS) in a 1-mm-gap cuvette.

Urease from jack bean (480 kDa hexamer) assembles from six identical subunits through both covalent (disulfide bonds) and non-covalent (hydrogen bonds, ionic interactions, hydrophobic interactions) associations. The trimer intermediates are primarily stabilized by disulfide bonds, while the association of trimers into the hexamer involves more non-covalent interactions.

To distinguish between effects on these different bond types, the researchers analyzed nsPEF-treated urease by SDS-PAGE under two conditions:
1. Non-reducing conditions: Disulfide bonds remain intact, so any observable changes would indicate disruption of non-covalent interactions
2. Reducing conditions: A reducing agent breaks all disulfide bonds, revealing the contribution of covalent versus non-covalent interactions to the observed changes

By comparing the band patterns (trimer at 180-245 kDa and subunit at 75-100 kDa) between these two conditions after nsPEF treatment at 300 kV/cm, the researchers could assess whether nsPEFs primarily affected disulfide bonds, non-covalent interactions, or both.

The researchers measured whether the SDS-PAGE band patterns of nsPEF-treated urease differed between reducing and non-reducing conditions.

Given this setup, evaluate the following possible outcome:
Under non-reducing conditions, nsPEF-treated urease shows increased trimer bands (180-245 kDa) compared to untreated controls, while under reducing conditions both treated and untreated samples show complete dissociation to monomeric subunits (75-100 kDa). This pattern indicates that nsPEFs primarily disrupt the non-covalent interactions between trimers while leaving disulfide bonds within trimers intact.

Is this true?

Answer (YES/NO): NO